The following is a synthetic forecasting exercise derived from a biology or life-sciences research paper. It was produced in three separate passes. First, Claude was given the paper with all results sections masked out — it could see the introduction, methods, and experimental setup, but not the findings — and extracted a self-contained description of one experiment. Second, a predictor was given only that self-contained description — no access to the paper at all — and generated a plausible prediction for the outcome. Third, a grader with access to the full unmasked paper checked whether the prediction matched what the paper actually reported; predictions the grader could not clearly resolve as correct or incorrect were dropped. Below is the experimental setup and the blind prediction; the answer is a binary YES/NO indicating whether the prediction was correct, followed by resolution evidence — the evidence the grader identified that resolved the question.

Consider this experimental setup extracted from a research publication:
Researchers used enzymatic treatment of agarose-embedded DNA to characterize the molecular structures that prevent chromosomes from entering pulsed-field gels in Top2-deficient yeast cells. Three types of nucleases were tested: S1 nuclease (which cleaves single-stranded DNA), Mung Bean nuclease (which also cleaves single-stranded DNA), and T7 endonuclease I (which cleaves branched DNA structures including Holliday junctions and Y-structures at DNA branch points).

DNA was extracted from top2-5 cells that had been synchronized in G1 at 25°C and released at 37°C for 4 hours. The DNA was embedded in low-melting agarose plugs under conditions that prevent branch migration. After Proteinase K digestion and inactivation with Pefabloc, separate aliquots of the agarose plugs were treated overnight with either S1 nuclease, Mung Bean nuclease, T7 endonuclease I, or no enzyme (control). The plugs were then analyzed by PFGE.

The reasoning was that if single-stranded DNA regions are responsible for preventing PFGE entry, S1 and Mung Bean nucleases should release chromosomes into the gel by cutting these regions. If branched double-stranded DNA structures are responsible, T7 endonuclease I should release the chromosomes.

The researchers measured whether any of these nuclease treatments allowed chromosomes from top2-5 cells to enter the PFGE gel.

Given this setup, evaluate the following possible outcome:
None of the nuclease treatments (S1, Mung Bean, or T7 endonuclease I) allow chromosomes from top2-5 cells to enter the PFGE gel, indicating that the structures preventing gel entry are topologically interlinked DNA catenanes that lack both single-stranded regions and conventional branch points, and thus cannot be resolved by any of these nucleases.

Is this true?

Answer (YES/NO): NO